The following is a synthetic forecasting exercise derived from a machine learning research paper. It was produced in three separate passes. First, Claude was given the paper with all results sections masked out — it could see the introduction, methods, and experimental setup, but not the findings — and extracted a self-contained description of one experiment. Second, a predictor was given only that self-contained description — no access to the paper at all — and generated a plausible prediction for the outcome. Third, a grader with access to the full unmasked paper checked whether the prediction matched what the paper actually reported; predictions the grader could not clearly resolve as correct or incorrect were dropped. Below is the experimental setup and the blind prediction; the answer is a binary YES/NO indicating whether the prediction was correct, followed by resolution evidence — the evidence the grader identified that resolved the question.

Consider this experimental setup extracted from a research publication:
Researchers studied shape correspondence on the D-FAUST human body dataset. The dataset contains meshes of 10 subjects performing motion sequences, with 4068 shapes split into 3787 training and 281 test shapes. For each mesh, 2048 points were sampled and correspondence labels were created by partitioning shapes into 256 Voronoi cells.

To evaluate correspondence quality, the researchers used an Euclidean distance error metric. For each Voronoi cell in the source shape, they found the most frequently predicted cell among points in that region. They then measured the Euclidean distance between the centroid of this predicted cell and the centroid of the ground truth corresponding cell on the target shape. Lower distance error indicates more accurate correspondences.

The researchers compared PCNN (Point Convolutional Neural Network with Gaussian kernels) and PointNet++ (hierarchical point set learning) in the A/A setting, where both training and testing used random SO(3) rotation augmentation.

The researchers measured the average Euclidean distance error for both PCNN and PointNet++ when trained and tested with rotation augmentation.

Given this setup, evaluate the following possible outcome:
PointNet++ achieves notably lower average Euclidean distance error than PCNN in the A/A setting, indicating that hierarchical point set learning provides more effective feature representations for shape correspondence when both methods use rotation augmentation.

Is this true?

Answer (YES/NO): YES